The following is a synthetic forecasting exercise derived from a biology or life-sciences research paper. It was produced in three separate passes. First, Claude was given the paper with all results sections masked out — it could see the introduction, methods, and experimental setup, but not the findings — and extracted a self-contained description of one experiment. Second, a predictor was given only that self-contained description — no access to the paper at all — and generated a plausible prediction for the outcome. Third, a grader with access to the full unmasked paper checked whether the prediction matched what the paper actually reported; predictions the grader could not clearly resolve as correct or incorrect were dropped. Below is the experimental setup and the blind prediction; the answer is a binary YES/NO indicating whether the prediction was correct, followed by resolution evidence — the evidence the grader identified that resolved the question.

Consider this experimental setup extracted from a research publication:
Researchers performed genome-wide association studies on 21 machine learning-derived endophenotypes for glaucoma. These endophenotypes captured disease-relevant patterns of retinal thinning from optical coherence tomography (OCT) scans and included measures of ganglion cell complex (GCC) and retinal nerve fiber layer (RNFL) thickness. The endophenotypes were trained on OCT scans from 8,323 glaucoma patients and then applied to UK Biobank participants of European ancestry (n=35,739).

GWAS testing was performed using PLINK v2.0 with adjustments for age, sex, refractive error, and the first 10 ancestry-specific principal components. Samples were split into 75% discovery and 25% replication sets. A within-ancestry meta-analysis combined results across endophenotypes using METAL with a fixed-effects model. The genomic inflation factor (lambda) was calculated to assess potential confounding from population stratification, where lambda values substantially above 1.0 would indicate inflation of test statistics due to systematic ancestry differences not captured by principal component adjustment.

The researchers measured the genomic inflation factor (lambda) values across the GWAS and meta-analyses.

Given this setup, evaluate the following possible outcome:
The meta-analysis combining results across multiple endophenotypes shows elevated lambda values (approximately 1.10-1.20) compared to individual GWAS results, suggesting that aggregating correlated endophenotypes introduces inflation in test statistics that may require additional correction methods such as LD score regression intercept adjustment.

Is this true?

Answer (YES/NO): NO